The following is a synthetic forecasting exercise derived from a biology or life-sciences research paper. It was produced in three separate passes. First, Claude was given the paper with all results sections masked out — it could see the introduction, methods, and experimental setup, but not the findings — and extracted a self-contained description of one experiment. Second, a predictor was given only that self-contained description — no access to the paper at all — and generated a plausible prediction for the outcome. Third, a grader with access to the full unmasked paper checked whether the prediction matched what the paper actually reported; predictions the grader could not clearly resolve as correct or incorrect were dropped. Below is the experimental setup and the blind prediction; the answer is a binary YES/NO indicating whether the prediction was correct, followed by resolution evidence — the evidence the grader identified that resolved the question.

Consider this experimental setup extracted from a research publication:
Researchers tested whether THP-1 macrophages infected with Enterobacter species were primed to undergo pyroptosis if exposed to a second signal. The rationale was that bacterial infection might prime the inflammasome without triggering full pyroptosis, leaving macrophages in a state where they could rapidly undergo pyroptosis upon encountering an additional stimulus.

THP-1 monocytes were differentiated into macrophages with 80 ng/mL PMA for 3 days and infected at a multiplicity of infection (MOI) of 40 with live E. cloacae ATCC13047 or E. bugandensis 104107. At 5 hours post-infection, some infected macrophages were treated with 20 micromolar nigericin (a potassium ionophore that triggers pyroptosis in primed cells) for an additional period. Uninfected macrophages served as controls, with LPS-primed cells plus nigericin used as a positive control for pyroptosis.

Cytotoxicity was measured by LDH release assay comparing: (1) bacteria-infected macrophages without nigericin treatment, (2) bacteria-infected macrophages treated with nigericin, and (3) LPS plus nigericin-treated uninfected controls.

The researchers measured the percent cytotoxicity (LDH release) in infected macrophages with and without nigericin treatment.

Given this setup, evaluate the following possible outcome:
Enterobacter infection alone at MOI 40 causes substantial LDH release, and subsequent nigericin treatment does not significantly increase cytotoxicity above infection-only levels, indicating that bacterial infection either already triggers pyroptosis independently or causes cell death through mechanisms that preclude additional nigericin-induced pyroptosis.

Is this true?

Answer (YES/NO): NO